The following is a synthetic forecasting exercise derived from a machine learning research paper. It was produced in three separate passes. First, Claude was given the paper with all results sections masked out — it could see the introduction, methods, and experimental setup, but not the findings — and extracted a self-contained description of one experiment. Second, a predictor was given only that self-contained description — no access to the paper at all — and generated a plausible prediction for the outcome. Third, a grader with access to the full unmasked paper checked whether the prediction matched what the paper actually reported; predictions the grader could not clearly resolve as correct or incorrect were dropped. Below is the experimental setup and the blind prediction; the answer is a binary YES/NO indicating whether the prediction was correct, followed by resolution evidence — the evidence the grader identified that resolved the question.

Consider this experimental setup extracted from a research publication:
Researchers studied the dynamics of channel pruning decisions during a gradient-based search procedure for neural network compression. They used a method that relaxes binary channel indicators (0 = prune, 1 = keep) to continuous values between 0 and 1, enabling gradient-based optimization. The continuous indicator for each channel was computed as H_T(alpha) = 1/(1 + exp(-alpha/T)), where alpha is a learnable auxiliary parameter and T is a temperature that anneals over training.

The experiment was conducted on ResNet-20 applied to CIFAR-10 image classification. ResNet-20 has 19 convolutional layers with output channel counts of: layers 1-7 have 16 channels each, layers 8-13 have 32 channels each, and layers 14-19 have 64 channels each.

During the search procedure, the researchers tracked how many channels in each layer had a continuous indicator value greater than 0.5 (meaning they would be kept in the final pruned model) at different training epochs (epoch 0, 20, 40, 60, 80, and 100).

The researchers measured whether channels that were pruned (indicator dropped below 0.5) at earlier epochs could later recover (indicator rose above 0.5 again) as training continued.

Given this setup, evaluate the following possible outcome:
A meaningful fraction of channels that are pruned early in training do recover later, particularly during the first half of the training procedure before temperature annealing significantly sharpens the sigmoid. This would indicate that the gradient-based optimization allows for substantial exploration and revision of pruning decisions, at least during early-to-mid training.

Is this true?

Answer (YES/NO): NO